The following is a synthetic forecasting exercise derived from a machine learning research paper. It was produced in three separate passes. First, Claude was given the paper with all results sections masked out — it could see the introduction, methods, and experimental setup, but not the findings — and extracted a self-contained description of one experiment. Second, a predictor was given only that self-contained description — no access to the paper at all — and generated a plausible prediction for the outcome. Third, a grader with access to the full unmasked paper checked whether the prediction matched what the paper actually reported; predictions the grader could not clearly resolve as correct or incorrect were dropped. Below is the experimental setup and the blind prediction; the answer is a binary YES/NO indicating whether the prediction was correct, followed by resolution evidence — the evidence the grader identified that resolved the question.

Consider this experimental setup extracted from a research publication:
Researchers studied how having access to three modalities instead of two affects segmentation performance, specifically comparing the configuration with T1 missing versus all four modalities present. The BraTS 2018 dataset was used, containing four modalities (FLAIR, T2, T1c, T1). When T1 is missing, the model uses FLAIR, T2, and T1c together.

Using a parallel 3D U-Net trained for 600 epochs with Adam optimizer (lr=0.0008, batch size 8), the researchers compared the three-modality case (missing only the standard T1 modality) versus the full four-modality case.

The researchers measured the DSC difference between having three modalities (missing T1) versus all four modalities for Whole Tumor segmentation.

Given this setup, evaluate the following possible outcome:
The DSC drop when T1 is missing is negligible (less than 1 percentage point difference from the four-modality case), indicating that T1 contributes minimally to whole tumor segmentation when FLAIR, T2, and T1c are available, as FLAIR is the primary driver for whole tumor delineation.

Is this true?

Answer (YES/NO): YES